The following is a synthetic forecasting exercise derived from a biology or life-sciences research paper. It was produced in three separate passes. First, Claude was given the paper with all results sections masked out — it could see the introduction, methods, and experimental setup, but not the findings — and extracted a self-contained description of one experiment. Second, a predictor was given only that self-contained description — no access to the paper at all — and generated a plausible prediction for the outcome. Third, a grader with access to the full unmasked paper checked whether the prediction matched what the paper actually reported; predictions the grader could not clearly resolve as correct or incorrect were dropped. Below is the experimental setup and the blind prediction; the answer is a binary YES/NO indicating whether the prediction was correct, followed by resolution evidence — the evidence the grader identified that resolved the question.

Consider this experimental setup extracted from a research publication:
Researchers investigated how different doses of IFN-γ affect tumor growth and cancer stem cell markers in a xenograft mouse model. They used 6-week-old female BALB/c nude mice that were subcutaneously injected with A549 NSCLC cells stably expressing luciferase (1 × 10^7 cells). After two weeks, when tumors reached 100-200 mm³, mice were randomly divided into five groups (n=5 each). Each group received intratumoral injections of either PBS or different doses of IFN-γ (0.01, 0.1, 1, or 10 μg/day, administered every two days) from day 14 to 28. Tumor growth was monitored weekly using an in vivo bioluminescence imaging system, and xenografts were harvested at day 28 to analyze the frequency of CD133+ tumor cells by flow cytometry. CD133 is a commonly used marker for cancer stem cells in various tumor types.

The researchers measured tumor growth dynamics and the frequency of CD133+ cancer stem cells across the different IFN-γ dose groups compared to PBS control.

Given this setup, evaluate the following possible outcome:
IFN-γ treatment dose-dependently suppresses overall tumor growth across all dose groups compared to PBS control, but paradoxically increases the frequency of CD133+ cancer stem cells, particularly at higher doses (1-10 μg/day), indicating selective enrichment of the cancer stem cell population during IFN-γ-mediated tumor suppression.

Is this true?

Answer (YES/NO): NO